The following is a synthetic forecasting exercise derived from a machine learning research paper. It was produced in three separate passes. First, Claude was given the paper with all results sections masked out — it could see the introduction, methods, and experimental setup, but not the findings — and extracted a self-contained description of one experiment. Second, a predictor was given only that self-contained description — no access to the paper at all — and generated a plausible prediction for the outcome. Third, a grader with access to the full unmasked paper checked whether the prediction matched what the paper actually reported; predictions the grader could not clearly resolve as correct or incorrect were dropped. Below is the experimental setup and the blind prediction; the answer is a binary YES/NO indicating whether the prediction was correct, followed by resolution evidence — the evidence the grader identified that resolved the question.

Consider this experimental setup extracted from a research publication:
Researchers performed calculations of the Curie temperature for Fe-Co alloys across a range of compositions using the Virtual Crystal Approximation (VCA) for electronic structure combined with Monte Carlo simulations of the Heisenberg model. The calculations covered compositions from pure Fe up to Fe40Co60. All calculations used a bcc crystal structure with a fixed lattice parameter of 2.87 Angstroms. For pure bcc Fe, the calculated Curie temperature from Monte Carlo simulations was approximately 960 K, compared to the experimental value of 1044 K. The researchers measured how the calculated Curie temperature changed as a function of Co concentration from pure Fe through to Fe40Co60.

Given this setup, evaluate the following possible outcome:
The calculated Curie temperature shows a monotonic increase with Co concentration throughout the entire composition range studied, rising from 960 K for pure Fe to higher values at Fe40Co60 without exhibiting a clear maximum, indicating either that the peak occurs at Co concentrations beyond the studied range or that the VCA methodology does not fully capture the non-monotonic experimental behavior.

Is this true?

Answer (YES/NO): NO